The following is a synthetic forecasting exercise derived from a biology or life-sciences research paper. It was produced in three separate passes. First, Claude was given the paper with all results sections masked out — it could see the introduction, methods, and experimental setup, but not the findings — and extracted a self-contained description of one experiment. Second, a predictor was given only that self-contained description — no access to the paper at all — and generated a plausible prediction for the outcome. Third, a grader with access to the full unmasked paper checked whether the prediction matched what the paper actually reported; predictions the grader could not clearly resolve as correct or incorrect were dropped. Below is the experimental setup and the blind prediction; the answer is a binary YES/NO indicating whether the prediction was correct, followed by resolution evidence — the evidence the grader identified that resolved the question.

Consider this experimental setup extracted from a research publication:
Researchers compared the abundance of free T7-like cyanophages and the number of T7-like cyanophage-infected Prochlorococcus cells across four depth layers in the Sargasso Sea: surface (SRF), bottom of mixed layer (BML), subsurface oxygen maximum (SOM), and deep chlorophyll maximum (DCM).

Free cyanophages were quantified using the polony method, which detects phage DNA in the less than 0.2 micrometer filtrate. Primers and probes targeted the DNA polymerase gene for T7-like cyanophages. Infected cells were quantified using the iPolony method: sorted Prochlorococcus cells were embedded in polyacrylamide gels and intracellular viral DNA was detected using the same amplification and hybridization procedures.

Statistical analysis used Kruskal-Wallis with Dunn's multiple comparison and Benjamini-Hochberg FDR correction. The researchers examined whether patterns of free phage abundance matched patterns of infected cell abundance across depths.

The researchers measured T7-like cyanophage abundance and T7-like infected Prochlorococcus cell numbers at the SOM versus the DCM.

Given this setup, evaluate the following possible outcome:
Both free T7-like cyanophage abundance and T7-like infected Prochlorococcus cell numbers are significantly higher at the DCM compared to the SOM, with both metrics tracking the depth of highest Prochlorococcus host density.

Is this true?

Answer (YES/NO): NO